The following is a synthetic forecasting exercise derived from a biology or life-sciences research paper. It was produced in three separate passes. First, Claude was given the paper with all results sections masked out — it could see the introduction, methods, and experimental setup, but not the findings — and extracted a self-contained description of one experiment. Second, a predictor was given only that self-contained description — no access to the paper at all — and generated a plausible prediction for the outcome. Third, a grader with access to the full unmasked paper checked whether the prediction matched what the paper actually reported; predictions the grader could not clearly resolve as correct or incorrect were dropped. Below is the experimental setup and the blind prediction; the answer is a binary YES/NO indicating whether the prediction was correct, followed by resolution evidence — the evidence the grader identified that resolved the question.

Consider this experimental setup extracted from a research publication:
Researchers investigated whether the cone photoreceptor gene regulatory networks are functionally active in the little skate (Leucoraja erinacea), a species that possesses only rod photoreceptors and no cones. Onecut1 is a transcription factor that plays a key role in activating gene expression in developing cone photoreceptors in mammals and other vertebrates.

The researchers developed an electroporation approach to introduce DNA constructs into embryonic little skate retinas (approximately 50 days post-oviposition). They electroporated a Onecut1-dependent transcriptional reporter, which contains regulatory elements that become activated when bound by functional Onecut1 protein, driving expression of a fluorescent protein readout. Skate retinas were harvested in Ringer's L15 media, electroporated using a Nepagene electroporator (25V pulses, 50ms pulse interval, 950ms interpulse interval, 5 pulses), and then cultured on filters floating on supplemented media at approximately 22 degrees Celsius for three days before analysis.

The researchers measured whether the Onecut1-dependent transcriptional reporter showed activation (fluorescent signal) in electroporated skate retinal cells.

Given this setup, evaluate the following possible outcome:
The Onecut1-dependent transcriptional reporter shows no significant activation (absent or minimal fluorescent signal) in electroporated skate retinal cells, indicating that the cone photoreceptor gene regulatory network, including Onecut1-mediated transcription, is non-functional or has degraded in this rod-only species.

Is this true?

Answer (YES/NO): YES